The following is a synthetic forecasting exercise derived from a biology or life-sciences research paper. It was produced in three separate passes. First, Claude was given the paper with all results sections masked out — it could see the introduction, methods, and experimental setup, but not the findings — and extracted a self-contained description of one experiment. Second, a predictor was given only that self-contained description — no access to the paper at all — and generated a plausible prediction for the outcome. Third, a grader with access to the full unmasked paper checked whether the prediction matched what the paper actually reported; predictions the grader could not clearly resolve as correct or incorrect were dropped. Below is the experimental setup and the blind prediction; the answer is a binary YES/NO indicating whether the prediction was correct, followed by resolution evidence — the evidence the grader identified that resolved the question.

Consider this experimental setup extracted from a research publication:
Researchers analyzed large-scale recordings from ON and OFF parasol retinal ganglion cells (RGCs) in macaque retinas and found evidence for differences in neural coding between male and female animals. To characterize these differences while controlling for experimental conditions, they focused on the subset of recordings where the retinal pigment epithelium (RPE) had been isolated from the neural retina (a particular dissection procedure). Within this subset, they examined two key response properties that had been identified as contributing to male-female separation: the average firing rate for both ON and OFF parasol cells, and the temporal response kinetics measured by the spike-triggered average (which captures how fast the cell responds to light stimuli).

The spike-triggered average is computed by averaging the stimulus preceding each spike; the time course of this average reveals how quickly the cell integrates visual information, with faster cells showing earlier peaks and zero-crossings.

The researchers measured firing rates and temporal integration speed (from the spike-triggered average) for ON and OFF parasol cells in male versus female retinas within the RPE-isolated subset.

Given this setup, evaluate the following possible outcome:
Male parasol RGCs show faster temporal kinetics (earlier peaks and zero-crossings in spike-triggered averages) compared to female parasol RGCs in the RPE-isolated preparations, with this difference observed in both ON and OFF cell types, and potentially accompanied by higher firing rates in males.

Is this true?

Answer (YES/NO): YES